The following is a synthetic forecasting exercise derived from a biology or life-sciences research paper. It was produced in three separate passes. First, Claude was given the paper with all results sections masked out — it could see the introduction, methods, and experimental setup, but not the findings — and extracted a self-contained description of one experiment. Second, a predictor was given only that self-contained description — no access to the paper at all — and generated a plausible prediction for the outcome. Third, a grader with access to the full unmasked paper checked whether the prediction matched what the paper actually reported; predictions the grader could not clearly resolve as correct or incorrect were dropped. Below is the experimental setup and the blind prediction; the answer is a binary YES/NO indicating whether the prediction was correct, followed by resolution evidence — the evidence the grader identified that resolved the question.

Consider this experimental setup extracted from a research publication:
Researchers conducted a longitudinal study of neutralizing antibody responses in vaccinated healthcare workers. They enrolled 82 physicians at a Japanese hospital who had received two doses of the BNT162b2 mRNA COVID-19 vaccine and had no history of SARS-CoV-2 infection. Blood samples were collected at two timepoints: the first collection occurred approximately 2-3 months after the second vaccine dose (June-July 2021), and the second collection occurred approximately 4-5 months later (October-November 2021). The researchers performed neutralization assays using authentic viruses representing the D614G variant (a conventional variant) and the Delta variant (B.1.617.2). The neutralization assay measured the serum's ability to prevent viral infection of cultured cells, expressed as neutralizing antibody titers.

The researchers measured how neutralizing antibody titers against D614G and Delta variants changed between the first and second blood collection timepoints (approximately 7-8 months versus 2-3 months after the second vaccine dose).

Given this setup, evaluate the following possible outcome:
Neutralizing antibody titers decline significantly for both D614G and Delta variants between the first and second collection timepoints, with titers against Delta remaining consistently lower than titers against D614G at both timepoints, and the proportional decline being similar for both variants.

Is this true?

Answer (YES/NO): YES